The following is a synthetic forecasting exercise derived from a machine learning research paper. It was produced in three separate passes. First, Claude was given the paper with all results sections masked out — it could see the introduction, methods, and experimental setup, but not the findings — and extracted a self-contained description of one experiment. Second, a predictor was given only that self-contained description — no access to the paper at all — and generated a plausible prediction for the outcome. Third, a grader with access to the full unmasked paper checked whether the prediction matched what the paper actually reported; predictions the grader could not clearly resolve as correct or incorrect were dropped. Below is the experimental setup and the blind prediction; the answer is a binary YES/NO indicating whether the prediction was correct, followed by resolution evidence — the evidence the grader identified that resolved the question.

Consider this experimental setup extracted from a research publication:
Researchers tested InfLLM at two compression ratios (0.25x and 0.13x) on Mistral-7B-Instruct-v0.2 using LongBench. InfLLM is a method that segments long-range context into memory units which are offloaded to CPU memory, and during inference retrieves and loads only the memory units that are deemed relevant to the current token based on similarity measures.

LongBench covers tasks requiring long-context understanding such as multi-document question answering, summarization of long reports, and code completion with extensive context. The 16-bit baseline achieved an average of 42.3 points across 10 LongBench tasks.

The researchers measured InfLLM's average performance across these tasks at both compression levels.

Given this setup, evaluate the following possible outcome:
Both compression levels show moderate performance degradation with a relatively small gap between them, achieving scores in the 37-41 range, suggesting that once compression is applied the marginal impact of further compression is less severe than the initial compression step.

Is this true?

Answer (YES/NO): NO